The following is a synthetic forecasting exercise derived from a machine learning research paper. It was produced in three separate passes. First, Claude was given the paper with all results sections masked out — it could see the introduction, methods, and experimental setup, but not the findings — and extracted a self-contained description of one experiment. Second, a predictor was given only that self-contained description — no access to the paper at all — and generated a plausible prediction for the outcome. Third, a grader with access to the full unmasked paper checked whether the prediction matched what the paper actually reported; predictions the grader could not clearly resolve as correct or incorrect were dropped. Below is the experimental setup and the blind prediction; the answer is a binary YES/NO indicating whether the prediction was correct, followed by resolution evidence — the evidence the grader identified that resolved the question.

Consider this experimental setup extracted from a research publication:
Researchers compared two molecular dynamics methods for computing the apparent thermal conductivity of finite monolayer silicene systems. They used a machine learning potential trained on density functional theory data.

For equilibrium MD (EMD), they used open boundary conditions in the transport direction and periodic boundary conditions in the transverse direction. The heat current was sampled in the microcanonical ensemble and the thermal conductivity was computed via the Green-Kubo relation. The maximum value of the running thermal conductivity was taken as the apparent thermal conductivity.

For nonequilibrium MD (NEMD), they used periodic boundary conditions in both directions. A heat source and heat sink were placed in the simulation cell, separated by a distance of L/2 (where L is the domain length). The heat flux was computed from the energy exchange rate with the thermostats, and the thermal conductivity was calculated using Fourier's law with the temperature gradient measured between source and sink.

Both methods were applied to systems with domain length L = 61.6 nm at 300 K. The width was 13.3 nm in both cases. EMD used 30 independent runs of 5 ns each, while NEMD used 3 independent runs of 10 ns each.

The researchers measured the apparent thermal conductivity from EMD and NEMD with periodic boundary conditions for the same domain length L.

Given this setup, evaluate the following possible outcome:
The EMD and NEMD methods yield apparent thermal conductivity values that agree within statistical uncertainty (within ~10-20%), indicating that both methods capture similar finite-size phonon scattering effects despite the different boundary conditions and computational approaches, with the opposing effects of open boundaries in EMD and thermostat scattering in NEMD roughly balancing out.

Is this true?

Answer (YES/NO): YES